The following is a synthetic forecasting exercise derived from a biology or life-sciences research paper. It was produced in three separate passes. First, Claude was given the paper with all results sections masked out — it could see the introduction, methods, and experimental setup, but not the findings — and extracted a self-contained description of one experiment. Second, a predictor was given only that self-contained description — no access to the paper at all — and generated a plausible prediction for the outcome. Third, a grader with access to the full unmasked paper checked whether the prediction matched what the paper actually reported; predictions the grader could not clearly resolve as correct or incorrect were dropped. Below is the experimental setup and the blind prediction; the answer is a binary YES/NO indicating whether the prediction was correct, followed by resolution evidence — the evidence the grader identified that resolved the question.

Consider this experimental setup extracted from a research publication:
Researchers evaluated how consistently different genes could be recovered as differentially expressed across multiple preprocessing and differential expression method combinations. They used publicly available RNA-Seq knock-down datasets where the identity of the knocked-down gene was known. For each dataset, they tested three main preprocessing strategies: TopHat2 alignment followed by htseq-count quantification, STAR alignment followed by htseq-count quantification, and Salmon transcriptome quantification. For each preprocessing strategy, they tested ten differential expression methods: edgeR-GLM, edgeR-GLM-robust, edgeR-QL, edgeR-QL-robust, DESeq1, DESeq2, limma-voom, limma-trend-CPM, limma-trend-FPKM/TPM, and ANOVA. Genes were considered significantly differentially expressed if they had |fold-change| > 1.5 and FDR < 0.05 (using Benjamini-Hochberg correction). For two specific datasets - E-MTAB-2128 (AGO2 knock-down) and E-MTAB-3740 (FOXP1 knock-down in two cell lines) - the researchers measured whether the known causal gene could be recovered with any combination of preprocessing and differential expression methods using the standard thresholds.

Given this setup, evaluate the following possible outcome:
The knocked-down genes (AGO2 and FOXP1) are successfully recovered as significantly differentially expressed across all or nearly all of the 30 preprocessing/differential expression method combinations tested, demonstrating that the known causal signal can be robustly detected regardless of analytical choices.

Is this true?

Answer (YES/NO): NO